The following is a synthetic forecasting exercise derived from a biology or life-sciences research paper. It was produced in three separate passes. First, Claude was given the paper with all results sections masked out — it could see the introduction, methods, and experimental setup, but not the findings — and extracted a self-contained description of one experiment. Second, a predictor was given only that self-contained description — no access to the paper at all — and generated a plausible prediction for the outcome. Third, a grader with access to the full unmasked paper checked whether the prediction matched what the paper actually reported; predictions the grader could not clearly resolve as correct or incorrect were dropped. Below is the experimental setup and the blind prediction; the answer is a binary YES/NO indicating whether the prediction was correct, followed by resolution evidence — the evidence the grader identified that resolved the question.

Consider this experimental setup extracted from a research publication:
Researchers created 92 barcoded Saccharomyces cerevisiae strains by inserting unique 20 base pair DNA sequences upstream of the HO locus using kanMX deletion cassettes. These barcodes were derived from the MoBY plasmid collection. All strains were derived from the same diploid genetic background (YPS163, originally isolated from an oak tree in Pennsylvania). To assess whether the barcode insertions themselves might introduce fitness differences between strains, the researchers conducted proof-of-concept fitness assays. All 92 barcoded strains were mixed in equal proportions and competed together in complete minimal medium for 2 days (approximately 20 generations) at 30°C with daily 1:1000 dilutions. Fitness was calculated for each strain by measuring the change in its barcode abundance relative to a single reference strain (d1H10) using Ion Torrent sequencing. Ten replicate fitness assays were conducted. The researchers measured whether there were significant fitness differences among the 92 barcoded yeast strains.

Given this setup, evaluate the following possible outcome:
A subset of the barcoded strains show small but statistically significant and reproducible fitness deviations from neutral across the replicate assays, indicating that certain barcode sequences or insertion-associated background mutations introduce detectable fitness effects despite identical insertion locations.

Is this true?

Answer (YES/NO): YES